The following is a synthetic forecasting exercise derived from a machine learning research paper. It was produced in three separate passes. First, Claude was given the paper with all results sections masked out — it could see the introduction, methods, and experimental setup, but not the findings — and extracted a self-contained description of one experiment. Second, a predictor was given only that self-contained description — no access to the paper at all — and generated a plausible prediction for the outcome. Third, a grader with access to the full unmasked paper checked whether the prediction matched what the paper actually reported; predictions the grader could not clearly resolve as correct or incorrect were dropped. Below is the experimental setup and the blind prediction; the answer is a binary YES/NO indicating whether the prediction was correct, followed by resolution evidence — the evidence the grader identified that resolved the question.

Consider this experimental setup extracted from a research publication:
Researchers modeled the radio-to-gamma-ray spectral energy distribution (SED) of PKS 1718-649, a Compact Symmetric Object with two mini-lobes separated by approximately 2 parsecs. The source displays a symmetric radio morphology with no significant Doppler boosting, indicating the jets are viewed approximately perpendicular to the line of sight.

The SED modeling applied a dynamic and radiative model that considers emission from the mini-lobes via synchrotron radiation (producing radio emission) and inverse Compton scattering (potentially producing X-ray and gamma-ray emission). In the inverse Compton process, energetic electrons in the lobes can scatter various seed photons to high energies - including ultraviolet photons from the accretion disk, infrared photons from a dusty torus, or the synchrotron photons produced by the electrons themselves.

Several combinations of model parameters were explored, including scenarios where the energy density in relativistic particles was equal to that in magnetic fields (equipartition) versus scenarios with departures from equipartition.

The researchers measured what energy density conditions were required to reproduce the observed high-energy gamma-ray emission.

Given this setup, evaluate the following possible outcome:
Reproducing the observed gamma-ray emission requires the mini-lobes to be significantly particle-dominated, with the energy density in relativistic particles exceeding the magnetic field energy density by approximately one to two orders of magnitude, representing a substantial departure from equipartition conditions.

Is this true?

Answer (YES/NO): NO